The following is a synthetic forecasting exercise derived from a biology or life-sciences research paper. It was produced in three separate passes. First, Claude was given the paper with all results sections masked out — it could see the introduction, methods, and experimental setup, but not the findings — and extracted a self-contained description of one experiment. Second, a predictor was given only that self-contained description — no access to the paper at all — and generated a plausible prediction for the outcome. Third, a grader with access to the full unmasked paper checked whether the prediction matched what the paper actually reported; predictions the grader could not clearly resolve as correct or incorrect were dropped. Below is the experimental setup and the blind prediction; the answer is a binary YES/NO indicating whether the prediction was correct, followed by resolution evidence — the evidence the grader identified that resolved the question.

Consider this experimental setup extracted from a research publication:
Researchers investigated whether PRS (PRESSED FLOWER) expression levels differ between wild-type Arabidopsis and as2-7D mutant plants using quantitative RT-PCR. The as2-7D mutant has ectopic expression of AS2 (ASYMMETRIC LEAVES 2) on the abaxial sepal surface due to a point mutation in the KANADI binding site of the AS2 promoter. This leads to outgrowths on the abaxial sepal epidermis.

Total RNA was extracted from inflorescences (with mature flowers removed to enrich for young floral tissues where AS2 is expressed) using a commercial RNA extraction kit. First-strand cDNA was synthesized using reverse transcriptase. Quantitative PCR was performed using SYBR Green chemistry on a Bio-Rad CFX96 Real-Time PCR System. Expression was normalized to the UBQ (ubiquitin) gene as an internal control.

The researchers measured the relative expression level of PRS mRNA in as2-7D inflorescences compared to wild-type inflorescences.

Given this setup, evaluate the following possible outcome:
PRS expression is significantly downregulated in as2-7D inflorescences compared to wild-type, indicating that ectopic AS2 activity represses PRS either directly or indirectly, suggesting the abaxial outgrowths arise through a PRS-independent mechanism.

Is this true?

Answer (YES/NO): NO